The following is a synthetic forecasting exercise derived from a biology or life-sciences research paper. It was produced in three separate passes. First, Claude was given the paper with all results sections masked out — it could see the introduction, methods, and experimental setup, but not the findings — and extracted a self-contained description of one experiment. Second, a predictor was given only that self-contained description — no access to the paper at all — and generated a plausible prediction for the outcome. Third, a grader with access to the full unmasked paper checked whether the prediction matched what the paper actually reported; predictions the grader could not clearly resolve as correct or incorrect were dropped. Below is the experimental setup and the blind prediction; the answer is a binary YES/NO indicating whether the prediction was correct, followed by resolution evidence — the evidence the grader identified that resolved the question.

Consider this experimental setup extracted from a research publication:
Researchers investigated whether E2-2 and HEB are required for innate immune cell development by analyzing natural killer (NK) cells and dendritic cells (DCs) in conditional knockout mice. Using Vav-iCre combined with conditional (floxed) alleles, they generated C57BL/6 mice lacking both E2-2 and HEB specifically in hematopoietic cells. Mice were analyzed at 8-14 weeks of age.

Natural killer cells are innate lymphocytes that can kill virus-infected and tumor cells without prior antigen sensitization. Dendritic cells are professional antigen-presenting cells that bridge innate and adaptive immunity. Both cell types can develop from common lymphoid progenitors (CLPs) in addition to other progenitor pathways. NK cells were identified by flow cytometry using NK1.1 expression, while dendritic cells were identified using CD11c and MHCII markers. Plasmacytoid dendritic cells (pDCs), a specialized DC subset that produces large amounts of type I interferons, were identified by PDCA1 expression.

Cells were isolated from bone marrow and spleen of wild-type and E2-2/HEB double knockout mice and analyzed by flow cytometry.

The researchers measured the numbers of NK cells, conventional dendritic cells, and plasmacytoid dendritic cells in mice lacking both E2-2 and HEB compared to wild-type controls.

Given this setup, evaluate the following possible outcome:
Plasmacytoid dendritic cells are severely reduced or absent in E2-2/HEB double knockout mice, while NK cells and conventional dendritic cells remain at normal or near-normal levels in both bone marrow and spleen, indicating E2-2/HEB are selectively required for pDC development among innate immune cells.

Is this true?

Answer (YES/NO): NO